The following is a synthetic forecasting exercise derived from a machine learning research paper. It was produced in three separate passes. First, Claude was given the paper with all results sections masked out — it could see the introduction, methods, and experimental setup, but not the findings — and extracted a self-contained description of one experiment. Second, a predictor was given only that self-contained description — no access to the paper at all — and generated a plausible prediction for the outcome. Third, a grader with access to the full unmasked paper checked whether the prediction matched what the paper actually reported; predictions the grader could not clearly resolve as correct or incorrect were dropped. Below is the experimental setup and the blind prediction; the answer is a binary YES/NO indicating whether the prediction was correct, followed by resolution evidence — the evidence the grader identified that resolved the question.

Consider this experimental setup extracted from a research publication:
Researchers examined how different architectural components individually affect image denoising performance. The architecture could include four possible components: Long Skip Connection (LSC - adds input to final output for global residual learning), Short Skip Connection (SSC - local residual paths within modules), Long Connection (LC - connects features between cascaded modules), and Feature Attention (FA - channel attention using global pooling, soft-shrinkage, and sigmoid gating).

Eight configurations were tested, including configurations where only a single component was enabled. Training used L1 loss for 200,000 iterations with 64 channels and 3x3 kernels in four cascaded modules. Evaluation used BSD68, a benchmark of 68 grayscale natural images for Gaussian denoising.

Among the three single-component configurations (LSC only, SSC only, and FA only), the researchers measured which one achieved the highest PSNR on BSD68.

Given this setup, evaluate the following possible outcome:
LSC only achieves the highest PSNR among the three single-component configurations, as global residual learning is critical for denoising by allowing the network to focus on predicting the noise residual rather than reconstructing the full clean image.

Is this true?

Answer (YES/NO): NO